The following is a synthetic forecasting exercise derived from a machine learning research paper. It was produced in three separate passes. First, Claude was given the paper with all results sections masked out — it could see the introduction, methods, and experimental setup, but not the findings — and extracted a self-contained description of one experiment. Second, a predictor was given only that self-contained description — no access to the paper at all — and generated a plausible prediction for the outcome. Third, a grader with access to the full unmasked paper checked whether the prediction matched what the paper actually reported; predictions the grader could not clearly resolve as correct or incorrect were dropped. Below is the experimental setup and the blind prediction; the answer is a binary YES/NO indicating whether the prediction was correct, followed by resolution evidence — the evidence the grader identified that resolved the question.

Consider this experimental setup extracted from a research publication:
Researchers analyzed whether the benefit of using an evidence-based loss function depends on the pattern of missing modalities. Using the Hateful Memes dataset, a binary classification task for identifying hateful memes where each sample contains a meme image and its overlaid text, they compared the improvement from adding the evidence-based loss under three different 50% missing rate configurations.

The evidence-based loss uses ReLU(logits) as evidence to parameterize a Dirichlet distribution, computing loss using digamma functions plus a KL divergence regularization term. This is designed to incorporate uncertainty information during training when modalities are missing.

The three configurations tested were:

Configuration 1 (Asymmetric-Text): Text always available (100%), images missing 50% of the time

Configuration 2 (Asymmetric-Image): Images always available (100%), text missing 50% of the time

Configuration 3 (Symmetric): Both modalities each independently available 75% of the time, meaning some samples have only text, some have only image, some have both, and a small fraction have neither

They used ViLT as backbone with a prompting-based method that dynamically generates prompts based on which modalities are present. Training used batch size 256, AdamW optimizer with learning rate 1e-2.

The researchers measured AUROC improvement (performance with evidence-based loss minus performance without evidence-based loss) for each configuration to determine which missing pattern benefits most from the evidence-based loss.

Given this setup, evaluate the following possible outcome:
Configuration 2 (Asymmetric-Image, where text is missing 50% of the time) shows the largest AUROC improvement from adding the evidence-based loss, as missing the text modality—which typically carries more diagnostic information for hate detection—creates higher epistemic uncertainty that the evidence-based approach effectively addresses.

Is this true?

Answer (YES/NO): NO